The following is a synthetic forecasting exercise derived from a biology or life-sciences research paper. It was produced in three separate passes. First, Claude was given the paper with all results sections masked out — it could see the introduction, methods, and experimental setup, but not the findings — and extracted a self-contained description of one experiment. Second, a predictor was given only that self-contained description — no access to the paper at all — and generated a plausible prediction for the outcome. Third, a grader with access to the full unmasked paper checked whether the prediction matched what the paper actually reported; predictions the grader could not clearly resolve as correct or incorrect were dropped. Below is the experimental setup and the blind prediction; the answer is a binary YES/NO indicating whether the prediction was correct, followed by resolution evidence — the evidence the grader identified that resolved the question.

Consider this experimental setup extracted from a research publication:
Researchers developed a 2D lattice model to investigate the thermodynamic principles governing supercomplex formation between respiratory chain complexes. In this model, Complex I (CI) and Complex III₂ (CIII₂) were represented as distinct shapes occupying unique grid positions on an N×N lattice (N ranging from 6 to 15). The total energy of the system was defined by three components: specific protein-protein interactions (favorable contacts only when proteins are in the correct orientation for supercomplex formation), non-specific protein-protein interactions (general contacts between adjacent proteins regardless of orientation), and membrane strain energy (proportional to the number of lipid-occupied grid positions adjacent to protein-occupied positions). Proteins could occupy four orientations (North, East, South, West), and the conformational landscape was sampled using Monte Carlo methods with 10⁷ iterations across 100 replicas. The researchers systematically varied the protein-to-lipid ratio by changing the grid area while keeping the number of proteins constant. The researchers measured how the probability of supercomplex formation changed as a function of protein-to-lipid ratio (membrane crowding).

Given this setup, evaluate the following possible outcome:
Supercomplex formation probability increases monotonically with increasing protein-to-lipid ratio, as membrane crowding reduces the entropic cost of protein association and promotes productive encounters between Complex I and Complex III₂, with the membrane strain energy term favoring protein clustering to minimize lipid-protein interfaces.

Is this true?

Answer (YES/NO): YES